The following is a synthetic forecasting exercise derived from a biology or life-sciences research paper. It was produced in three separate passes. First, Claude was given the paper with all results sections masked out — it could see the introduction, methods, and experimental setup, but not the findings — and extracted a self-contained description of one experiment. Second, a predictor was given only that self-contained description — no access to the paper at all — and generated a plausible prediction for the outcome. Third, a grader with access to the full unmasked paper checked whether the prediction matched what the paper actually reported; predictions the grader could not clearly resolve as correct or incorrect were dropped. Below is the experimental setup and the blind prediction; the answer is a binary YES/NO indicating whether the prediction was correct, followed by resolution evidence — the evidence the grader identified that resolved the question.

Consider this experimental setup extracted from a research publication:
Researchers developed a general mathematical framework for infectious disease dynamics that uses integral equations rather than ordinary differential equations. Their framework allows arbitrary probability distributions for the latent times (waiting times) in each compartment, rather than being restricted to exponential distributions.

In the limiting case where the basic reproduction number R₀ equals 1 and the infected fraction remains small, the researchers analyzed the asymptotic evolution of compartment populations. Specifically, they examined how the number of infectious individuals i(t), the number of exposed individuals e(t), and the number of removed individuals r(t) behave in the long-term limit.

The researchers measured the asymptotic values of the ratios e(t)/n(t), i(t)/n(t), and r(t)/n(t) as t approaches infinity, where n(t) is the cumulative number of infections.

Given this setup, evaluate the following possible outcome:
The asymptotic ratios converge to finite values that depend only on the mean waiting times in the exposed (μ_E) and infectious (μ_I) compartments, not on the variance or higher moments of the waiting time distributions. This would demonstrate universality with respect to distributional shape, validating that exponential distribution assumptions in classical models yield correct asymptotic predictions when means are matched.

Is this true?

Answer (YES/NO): NO